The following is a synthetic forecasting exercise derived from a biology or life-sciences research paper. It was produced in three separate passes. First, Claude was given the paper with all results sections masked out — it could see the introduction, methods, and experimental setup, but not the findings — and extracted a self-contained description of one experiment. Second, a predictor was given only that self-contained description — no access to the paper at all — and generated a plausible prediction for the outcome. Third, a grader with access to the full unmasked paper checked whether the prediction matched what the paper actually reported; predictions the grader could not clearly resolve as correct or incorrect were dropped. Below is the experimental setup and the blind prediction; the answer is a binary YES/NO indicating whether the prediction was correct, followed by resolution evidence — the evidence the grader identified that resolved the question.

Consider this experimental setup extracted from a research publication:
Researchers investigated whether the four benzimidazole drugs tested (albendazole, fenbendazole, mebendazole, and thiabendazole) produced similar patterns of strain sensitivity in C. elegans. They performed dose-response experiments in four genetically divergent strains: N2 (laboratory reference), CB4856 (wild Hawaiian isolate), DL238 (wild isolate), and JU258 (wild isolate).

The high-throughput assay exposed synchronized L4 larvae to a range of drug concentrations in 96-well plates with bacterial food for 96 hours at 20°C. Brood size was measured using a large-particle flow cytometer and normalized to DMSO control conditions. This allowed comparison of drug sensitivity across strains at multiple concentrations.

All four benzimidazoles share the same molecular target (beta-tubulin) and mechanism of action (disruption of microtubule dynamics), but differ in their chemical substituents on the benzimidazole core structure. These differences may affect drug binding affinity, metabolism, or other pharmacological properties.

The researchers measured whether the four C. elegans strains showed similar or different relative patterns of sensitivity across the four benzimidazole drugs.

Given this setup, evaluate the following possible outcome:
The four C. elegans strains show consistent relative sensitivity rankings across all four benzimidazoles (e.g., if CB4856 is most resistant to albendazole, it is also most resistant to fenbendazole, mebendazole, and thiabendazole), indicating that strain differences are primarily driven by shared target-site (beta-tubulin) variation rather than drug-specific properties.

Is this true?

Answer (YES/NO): NO